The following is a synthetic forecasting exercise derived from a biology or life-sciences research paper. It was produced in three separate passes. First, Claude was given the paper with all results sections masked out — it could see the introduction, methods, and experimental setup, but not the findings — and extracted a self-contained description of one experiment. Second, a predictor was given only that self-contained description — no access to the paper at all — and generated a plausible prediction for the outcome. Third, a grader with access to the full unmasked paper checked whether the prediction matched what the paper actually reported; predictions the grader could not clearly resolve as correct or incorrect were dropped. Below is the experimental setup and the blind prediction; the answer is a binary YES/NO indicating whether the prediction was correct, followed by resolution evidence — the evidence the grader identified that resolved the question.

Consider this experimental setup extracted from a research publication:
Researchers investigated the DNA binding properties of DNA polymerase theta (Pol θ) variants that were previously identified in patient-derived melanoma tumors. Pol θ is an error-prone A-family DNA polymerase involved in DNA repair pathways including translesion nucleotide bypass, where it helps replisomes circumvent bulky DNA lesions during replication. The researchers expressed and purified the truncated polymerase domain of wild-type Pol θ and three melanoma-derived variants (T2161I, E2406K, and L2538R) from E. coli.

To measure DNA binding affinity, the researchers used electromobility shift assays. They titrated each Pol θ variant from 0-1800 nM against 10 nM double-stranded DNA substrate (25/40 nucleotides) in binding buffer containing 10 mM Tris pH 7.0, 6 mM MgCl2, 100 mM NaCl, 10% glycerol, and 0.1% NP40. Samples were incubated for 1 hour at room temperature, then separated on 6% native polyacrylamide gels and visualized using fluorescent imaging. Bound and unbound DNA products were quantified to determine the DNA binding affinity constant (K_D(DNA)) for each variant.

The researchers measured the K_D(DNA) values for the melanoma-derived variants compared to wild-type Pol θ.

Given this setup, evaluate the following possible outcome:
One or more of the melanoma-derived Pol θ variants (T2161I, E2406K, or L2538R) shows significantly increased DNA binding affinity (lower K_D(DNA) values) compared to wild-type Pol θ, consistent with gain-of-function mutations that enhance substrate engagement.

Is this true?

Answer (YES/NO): YES